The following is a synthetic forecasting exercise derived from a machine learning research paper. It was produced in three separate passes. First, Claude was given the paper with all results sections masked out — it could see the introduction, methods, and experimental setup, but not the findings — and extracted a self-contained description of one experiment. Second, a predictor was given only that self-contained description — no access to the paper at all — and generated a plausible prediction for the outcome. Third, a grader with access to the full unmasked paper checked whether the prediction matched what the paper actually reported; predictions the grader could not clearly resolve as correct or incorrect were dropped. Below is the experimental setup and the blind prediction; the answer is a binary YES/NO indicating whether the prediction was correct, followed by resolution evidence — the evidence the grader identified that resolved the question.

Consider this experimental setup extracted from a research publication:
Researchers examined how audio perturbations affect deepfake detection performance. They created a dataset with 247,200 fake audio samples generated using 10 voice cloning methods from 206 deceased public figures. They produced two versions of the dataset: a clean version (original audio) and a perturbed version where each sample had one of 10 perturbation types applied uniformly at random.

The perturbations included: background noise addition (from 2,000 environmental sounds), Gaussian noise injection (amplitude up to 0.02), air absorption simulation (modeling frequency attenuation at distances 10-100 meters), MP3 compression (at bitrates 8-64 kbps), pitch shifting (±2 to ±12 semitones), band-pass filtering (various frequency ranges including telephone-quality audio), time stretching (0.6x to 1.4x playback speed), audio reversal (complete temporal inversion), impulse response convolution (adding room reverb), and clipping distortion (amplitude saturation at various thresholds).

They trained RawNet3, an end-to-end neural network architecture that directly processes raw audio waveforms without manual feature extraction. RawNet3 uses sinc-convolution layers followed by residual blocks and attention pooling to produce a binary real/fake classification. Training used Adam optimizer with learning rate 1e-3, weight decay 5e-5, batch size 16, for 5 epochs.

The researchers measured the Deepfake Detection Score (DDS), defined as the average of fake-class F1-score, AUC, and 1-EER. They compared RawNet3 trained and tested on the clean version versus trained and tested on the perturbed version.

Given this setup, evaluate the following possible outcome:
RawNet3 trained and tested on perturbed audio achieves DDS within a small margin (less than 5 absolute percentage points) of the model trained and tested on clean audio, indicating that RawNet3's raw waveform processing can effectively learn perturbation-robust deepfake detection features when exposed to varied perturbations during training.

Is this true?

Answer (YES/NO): YES